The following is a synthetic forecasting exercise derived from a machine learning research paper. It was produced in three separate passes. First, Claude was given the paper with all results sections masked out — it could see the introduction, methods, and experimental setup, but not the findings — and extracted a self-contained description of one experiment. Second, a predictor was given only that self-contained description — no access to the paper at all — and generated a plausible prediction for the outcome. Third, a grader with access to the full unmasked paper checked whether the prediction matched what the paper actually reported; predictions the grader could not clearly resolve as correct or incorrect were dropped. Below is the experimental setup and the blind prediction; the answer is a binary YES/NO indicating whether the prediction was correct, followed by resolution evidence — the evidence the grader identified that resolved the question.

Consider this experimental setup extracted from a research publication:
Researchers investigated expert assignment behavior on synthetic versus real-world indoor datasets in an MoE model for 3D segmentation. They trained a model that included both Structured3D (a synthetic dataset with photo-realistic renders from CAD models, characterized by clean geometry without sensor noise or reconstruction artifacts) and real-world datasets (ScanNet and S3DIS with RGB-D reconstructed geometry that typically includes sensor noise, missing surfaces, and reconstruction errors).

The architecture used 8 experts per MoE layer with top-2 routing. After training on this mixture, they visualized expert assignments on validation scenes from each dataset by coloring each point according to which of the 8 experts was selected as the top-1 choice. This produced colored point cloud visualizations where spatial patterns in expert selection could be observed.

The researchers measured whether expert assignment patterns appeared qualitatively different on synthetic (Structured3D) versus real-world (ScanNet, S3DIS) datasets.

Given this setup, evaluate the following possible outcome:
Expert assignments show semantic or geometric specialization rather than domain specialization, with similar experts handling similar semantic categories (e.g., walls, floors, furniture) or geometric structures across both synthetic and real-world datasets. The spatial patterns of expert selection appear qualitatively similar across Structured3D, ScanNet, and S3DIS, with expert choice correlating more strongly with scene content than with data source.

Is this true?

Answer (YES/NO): YES